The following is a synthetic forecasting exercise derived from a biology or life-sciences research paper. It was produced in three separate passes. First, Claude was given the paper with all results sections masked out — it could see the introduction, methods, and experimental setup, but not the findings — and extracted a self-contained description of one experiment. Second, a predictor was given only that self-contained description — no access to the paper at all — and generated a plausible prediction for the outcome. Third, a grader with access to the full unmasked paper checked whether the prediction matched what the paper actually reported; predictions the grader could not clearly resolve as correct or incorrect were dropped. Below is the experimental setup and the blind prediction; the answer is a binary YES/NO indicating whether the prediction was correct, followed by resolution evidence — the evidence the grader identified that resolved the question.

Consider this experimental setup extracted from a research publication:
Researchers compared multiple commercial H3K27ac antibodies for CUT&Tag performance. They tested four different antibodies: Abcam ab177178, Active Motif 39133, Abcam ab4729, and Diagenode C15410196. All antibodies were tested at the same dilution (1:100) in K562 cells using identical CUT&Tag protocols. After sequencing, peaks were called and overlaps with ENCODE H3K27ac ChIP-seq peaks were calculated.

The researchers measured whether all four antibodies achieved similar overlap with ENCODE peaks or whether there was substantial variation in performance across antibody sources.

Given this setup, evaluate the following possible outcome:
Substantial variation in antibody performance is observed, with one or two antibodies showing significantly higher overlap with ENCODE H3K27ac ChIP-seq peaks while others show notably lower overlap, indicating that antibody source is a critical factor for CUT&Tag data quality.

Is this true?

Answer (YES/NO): YES